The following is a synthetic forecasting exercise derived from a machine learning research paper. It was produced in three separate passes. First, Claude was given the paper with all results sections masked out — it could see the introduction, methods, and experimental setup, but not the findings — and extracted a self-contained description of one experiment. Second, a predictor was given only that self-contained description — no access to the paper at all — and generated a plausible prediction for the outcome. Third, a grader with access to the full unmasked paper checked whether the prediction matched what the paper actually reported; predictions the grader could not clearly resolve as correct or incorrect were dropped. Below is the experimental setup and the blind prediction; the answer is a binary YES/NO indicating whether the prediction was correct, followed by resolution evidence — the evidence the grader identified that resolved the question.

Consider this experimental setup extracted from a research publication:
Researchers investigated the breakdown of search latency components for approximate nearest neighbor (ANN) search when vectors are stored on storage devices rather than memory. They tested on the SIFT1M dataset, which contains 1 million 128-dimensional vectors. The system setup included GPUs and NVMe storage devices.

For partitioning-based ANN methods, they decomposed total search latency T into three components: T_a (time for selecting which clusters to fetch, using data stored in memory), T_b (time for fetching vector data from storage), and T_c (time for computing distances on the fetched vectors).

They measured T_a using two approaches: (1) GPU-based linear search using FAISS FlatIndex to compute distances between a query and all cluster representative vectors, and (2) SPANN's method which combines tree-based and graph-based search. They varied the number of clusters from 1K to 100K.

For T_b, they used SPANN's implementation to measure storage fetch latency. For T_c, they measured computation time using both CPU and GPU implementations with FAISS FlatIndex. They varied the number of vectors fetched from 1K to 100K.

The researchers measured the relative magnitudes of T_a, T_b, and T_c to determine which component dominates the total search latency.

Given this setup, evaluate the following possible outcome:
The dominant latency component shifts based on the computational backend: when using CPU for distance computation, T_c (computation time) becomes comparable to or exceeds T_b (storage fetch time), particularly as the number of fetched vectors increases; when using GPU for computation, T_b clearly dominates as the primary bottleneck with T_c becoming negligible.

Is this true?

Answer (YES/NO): NO